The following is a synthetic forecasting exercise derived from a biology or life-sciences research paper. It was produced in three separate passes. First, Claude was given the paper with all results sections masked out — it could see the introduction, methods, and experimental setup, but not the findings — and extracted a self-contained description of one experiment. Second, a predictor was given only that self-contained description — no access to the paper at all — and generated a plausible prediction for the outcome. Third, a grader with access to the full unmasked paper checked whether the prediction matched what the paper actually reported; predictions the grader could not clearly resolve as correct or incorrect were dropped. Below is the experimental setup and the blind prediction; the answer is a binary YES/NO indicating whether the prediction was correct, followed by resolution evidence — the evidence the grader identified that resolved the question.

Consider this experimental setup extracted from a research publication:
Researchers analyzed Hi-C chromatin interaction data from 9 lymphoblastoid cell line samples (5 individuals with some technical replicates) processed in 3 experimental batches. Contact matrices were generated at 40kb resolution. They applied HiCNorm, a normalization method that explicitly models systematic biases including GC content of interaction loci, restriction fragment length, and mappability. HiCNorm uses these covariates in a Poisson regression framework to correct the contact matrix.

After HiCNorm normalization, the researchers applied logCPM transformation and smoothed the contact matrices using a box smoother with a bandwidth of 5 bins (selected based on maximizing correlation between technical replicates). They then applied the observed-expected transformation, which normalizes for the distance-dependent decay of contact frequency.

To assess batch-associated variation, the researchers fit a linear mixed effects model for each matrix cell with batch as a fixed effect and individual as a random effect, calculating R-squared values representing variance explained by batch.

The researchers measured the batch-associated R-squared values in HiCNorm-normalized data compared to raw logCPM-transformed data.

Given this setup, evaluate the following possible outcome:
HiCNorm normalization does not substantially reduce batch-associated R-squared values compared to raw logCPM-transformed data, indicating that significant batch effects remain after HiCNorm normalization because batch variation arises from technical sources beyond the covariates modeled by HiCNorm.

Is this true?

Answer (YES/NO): YES